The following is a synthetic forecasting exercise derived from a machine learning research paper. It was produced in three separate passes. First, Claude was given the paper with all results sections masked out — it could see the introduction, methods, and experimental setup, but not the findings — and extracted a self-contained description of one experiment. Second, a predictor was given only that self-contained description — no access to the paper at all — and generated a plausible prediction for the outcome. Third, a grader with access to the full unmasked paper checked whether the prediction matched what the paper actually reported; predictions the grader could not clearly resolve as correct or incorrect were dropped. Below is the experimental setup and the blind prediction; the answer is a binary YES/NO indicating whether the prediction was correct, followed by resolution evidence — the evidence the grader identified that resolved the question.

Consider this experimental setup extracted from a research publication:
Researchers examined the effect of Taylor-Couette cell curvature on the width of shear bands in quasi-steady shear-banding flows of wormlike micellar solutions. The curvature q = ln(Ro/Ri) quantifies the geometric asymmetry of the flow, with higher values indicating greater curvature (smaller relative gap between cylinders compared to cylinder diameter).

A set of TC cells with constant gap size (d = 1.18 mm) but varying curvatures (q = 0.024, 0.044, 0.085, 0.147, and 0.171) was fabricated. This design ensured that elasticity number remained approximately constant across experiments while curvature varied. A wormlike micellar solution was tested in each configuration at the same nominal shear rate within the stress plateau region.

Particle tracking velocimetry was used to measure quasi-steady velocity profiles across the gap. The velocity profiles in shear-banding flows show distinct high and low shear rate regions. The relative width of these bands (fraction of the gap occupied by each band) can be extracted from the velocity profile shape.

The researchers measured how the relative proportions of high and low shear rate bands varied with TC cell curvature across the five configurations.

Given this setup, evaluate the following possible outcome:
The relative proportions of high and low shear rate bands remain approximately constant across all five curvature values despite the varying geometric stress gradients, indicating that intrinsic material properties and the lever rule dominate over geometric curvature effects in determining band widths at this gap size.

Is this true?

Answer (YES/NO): NO